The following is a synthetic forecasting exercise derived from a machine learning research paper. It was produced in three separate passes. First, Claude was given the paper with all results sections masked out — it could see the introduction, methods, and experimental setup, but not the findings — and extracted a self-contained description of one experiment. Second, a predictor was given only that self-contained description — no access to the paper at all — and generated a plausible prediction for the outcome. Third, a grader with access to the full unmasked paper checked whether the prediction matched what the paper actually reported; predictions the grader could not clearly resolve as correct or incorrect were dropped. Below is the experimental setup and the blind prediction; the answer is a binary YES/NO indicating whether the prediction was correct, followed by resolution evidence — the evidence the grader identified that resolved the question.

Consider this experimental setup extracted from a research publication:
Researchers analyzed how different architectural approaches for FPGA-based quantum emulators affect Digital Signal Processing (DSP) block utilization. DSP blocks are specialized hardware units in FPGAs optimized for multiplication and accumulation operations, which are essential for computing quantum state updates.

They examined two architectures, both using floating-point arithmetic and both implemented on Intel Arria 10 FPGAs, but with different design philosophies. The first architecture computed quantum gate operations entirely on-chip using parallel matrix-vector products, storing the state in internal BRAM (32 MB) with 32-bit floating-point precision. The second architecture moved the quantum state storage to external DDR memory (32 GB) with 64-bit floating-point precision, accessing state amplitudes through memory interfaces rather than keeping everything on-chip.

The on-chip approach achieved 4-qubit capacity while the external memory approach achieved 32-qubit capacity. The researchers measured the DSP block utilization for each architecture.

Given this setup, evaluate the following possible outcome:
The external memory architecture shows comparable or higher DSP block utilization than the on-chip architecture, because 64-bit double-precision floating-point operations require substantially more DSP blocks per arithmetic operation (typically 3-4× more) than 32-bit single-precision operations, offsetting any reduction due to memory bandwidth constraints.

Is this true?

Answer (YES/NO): NO